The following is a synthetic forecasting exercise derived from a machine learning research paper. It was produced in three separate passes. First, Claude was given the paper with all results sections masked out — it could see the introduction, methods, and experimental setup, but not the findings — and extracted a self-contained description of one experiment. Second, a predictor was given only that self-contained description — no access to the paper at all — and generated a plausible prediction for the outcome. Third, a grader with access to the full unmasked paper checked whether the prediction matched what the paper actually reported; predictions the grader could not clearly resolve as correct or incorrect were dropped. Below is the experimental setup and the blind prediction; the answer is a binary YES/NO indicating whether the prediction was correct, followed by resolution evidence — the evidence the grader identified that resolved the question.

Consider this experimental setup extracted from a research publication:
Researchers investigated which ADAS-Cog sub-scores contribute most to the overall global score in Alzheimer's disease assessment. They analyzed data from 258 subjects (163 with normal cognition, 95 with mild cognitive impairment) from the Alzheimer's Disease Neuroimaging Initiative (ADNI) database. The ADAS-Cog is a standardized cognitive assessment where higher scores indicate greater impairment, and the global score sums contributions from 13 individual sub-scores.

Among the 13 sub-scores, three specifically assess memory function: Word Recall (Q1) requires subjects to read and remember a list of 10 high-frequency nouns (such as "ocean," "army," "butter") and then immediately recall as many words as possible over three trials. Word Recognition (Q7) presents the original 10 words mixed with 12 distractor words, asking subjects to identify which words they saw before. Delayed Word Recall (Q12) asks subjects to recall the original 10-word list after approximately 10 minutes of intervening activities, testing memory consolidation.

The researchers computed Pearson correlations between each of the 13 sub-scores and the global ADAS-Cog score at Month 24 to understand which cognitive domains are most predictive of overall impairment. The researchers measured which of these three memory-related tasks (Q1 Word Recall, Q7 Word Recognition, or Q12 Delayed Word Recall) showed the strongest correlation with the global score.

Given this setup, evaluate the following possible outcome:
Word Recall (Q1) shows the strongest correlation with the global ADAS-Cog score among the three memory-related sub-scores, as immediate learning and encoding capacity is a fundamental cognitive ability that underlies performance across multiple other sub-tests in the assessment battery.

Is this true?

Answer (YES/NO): YES